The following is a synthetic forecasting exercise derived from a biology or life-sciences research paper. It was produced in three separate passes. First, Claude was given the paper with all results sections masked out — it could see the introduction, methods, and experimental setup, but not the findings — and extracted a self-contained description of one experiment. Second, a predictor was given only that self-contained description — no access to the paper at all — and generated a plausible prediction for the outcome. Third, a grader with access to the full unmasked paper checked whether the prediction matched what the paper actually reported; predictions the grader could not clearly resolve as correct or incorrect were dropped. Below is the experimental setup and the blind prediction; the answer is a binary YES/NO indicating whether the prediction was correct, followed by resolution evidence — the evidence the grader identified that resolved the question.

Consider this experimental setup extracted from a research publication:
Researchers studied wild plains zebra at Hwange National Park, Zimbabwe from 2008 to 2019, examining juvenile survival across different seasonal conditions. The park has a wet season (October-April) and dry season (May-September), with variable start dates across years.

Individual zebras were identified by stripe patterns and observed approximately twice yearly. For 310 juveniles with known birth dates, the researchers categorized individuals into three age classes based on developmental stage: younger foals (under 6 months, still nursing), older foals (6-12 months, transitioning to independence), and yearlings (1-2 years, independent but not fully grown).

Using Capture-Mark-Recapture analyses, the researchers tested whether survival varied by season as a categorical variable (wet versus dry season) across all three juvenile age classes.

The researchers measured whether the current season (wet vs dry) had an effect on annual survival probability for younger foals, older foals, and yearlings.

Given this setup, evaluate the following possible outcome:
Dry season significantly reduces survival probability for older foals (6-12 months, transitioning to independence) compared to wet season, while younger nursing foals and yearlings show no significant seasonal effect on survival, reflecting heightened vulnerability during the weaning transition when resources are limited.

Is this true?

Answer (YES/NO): NO